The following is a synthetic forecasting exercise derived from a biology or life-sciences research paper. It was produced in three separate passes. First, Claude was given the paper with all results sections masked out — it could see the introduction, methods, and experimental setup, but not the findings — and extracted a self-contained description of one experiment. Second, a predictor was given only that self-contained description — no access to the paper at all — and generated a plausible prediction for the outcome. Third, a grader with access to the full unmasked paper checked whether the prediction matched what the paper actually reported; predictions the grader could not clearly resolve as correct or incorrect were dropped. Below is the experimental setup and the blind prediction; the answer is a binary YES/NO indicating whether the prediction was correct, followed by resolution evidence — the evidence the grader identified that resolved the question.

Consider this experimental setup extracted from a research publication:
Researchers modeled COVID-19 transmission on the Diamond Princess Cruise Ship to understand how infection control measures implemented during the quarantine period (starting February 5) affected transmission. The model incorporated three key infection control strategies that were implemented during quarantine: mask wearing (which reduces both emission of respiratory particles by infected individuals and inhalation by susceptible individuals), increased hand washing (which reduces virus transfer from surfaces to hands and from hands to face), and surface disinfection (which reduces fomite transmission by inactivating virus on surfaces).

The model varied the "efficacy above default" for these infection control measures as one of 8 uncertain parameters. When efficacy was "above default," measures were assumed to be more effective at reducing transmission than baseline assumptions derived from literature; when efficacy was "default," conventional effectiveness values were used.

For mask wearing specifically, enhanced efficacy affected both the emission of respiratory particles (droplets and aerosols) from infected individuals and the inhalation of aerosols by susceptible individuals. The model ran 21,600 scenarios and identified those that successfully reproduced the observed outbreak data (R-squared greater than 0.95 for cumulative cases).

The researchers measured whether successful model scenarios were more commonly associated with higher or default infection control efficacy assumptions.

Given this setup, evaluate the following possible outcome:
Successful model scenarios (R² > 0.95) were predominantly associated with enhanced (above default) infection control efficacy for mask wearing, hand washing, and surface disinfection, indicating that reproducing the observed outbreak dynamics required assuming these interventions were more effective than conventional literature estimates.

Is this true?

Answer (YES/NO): NO